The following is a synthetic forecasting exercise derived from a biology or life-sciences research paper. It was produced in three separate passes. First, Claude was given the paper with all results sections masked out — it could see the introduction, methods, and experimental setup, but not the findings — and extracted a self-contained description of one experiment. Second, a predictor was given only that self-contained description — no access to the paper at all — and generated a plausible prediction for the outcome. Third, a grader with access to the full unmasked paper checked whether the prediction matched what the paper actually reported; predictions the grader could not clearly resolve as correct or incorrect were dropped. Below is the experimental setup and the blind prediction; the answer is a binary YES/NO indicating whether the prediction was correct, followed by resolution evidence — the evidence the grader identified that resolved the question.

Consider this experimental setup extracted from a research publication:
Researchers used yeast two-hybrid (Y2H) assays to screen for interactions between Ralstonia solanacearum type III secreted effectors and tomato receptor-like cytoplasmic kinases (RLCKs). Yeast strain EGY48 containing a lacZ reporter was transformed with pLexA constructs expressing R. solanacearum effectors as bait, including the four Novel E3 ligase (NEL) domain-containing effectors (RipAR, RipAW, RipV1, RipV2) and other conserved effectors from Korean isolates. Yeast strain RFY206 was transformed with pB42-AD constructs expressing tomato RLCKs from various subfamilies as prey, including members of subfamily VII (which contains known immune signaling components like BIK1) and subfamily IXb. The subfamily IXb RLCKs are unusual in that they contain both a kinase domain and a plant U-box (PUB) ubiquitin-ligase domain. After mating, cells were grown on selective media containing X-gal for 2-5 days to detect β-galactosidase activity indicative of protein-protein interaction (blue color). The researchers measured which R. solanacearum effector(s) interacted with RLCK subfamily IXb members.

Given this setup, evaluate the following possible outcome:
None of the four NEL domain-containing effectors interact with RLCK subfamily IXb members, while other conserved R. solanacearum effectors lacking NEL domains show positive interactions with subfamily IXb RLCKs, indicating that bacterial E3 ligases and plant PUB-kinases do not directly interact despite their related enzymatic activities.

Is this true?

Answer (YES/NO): NO